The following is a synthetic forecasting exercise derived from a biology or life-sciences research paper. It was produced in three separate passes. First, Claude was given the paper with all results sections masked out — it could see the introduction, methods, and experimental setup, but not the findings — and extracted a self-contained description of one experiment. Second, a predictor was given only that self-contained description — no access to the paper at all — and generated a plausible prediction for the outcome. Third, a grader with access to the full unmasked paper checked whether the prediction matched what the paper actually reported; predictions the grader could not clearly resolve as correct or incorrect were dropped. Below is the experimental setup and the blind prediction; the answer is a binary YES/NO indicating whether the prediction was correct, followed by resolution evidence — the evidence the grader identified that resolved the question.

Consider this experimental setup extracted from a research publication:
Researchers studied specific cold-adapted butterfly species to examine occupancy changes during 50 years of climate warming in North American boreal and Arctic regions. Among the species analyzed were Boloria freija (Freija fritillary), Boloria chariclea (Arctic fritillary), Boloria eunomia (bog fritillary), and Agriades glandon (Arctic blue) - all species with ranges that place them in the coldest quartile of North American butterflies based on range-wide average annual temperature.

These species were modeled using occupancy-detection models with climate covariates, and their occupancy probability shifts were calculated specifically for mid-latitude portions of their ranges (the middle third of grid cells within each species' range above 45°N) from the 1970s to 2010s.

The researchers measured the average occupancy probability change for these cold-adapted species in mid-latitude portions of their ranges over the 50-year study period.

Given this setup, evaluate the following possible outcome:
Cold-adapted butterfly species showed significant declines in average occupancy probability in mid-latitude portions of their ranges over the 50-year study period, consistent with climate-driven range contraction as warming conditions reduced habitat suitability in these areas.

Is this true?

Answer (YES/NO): YES